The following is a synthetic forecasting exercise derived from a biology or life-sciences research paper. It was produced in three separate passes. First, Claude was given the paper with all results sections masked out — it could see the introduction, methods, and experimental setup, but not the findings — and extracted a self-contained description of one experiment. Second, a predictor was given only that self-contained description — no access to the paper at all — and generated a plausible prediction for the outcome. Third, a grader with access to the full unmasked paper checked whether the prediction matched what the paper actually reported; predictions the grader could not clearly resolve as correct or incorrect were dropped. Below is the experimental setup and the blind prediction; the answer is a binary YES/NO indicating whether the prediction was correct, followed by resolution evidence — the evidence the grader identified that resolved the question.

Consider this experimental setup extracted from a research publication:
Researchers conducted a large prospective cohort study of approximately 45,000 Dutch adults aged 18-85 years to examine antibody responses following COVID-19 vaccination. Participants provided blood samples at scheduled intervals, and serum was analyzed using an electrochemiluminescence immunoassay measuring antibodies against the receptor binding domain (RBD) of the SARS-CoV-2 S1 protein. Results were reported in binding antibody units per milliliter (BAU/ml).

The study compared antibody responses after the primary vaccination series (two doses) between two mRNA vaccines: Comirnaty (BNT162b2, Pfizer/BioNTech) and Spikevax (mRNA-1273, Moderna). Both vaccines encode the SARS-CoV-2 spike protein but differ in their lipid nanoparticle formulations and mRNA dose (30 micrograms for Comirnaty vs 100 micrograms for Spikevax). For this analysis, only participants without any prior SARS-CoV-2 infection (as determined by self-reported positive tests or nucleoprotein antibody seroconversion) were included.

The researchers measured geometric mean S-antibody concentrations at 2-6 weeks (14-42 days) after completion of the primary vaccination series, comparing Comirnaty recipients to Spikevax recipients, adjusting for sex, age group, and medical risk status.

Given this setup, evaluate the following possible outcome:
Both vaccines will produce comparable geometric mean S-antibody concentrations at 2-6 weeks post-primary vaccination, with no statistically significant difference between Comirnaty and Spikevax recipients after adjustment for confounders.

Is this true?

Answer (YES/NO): NO